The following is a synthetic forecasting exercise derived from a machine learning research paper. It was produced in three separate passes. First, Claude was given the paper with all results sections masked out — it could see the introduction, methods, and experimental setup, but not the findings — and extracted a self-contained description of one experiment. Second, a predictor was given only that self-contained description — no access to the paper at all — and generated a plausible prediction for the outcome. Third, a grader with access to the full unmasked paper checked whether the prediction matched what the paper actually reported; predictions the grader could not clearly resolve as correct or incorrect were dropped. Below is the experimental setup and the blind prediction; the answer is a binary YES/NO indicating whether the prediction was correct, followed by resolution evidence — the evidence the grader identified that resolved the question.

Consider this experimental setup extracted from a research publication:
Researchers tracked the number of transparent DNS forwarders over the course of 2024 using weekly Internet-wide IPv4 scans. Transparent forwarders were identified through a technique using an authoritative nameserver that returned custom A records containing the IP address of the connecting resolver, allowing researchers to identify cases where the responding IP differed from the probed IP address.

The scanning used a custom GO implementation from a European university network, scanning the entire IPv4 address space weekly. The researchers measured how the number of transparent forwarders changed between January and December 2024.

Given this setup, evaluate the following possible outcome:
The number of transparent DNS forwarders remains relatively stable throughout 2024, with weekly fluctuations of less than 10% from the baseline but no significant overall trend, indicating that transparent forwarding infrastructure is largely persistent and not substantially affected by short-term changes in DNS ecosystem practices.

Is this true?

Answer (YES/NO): NO